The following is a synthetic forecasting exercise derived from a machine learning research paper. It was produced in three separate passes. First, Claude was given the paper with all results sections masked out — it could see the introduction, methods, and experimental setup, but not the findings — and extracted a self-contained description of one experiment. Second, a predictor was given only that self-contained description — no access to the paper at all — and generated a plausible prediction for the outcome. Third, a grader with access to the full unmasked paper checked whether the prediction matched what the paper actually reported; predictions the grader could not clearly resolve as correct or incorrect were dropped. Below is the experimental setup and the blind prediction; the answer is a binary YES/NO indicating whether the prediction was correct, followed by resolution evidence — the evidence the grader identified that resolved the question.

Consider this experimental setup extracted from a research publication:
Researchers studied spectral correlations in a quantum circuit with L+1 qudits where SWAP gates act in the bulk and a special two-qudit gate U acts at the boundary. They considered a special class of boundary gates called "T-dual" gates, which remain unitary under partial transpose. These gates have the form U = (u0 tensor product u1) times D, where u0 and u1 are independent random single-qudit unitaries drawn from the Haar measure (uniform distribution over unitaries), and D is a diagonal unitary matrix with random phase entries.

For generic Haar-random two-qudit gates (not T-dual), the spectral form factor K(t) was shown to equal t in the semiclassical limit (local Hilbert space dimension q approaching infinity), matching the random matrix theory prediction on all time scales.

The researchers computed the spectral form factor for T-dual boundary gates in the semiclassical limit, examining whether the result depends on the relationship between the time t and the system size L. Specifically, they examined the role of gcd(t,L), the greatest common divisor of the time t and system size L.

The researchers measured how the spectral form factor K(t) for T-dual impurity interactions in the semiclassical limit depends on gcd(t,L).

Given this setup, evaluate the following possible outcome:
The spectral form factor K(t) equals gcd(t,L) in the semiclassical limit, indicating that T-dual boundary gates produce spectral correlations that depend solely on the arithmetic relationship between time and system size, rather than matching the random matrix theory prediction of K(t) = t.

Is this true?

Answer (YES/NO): NO